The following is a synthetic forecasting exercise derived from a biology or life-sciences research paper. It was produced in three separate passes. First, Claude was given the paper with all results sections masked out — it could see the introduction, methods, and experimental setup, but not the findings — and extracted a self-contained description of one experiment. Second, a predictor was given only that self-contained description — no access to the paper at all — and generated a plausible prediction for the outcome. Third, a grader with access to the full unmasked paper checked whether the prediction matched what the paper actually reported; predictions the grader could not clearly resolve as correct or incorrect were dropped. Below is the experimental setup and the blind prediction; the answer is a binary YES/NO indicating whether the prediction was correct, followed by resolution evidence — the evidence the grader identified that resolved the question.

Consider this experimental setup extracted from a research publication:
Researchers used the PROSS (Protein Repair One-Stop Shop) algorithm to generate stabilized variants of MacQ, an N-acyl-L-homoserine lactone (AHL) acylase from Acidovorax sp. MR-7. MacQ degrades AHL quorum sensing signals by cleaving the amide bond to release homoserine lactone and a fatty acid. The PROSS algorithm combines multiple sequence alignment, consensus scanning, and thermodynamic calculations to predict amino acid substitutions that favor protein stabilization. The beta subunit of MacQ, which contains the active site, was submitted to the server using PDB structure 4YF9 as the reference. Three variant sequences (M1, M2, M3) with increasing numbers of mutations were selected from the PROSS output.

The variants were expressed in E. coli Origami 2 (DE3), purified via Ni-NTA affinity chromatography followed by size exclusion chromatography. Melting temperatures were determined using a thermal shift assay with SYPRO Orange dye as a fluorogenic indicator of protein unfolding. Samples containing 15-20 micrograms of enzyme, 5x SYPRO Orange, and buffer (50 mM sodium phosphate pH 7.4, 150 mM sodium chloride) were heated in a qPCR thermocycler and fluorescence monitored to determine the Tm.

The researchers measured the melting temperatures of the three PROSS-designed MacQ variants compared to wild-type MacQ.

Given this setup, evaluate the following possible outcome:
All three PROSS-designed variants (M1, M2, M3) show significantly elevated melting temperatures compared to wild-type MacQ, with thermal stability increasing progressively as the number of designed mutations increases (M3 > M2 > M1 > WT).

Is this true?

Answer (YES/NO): NO